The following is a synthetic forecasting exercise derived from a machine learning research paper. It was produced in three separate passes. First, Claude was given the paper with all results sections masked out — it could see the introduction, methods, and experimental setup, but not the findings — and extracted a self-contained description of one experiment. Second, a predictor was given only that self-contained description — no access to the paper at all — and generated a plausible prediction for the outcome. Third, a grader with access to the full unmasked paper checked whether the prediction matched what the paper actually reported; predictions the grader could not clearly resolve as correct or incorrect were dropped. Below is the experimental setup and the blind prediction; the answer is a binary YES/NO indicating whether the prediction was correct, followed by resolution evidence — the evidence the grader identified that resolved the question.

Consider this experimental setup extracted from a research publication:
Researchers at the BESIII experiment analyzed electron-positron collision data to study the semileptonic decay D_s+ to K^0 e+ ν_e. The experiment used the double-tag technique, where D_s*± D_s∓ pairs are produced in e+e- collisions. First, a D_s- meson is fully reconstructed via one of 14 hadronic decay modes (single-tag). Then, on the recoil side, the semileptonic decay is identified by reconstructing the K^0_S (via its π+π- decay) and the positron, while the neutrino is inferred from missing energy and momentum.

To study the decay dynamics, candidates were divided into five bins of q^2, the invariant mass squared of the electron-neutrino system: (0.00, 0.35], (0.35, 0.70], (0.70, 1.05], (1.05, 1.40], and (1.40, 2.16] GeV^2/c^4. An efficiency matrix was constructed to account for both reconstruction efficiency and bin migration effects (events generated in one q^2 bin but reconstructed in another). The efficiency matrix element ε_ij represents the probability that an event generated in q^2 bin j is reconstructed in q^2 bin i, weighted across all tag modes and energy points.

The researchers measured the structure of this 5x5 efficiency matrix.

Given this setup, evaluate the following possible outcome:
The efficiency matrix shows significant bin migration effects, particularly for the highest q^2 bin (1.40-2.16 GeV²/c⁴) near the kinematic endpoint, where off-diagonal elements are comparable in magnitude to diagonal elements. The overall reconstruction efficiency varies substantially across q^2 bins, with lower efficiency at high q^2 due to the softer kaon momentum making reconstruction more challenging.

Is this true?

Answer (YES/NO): NO